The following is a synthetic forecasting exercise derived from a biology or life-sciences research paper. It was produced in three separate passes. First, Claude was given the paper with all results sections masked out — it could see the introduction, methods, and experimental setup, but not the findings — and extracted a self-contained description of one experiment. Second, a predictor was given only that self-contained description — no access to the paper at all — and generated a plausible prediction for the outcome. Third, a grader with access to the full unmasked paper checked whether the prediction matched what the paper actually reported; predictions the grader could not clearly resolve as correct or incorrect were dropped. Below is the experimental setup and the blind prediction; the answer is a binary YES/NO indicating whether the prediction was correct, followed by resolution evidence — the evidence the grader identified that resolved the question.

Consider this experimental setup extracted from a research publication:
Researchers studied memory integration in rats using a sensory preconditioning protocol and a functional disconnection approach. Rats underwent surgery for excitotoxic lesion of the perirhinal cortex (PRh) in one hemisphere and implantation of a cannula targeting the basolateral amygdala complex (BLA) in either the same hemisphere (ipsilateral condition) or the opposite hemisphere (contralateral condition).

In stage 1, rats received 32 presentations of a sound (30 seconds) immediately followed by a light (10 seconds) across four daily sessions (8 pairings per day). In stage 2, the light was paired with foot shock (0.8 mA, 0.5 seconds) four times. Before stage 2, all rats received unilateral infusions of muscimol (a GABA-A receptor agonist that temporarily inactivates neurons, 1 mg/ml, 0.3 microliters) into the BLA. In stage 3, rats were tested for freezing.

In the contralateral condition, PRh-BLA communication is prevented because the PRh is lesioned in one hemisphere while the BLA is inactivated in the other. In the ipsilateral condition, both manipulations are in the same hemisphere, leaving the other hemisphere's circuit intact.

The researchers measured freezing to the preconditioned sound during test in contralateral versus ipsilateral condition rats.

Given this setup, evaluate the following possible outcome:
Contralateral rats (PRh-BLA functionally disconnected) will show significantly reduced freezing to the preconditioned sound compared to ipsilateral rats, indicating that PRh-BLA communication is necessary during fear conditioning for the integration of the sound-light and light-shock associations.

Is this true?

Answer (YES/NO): NO